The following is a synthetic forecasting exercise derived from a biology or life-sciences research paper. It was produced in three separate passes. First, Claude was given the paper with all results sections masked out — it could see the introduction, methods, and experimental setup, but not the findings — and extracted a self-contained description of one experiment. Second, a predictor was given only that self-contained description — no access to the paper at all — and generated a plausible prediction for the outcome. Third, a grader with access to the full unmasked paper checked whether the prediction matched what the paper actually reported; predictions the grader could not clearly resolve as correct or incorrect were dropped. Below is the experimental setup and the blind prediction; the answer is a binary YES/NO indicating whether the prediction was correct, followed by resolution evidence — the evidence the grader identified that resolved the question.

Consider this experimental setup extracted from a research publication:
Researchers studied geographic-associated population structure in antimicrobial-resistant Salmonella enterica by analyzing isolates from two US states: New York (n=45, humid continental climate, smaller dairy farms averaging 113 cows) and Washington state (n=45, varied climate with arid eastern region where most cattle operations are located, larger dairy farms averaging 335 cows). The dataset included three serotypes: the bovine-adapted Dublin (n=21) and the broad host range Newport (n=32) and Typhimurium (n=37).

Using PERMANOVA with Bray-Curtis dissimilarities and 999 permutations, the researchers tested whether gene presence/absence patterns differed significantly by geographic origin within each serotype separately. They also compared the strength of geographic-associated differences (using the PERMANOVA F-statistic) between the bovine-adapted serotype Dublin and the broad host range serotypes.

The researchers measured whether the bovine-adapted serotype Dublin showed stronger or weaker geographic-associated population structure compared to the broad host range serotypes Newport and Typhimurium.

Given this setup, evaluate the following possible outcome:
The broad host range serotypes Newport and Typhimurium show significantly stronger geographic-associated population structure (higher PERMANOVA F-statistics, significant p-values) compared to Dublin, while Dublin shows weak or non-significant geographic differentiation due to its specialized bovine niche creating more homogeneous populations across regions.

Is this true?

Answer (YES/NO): NO